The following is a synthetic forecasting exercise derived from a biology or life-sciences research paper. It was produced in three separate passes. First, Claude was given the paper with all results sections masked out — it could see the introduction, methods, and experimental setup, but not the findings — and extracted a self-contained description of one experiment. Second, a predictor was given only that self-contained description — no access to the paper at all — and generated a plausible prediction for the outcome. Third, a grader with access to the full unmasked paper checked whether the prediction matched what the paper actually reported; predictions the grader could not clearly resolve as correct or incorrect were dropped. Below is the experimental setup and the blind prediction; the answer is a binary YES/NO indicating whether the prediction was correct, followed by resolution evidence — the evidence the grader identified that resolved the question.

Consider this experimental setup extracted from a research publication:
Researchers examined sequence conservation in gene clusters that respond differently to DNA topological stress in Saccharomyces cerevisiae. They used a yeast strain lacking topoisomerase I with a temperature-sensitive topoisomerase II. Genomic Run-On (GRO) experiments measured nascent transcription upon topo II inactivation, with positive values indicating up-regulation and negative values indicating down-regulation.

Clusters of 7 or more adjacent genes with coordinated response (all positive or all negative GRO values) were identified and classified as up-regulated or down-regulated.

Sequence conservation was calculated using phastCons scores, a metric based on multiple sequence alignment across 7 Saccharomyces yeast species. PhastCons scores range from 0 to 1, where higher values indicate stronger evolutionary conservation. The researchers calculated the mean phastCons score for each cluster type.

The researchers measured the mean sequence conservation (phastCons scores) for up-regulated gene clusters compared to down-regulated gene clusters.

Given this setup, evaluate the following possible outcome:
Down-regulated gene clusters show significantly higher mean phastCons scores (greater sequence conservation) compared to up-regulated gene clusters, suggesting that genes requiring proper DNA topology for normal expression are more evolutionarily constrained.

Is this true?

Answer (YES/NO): YES